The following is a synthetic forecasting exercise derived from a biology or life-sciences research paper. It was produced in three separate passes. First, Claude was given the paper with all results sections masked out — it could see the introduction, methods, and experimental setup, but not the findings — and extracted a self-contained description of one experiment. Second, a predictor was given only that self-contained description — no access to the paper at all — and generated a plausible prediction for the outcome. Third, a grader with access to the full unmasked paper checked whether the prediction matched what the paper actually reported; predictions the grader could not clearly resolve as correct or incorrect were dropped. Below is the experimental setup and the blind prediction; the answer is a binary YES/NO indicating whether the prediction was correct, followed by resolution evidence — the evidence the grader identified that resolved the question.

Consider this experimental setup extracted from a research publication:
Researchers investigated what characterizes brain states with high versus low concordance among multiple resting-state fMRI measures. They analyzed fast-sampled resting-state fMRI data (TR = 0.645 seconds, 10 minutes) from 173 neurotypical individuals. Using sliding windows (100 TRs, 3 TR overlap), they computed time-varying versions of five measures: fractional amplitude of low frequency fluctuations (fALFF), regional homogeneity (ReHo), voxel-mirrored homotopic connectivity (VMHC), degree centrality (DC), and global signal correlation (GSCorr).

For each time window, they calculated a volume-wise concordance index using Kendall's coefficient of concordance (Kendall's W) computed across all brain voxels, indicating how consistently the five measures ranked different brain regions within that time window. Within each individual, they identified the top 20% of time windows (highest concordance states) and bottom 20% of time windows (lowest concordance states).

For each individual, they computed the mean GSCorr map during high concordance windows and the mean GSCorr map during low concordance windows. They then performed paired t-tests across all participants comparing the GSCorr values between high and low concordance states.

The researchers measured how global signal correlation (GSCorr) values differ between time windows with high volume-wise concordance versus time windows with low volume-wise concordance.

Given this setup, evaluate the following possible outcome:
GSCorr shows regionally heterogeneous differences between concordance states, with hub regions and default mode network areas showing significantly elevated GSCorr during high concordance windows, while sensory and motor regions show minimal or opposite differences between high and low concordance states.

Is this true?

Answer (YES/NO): NO